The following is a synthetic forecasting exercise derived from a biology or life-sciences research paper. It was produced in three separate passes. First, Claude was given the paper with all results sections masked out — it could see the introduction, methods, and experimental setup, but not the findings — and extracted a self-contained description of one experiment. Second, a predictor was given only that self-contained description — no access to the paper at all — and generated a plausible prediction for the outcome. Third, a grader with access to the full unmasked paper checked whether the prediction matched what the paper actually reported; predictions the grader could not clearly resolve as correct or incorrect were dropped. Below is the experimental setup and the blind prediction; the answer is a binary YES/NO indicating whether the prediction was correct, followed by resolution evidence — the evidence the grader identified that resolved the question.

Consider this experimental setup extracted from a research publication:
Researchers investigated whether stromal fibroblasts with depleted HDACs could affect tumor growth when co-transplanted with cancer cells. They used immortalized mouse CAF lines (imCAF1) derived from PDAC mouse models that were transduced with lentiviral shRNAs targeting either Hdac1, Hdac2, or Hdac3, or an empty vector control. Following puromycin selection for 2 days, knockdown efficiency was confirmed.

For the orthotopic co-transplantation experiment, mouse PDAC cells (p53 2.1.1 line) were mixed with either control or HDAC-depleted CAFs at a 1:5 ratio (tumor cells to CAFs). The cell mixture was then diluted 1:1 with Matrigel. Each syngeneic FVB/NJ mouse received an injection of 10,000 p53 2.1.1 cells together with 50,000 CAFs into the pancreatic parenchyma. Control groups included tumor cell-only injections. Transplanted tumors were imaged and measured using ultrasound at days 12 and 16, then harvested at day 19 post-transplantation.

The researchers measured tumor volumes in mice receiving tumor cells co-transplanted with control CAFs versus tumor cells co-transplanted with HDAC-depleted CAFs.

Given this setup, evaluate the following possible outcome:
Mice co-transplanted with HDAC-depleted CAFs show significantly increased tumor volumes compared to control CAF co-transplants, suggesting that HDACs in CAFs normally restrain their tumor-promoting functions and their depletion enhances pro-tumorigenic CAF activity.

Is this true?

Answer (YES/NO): NO